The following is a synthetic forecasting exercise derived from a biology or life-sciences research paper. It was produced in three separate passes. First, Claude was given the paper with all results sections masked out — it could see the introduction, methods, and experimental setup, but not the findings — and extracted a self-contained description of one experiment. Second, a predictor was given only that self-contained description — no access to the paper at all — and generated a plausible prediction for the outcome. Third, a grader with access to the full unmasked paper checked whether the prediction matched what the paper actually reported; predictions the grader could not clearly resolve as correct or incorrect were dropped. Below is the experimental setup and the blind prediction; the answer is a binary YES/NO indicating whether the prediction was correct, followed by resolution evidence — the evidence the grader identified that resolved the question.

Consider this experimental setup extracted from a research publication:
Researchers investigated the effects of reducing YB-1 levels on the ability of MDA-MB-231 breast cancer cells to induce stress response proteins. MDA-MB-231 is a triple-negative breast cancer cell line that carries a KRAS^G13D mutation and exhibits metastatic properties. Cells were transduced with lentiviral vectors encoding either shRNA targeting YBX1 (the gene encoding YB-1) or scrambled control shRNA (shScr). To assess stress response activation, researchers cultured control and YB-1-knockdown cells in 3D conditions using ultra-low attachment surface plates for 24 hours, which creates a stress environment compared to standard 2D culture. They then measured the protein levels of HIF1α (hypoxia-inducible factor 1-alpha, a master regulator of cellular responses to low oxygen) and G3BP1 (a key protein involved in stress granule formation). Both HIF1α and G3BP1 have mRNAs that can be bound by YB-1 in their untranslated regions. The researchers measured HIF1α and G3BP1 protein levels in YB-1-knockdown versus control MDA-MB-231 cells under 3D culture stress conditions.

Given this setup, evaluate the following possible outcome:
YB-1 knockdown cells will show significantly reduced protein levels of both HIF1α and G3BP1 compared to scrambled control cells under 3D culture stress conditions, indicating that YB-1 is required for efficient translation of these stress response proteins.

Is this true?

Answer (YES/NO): YES